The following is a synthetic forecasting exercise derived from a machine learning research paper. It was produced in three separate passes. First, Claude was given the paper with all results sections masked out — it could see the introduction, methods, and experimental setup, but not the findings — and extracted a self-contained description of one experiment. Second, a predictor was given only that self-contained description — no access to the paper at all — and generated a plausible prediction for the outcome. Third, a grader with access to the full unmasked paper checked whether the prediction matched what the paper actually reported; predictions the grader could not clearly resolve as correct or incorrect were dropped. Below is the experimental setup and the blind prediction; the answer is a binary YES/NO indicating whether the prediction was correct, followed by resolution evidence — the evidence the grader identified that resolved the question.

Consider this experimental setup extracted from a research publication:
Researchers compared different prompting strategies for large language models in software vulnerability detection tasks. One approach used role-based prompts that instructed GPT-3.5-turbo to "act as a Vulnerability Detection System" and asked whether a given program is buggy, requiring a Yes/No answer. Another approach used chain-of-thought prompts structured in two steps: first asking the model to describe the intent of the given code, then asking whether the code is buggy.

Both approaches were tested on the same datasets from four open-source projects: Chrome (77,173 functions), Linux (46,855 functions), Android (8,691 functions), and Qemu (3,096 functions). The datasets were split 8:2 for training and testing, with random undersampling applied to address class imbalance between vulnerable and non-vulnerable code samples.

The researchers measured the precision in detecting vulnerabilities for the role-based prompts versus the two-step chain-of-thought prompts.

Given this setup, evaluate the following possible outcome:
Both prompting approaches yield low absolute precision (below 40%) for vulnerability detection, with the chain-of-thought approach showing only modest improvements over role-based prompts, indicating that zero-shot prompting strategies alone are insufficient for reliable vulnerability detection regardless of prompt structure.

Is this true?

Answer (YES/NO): NO